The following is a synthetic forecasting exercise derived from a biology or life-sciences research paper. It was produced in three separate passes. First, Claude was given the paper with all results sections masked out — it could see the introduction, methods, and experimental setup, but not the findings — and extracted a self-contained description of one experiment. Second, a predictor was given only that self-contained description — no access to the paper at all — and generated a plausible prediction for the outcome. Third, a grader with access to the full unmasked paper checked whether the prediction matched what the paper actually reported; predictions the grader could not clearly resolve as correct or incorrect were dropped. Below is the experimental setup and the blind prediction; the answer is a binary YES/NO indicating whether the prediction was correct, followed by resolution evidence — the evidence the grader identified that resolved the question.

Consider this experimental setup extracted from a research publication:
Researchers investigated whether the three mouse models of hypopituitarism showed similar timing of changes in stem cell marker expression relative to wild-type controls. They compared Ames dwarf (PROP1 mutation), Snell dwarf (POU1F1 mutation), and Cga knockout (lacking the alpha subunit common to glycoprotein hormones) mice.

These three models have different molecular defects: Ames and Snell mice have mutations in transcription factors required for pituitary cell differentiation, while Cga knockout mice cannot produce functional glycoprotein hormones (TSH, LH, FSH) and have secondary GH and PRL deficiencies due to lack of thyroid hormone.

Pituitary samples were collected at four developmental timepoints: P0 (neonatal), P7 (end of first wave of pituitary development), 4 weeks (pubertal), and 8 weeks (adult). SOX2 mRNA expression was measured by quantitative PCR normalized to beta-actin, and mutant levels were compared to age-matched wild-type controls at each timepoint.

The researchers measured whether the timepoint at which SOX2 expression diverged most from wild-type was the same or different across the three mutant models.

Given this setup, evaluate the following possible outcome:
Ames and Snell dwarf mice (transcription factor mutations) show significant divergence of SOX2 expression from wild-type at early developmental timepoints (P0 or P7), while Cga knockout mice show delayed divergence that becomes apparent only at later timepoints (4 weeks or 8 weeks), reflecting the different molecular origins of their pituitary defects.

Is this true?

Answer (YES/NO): NO